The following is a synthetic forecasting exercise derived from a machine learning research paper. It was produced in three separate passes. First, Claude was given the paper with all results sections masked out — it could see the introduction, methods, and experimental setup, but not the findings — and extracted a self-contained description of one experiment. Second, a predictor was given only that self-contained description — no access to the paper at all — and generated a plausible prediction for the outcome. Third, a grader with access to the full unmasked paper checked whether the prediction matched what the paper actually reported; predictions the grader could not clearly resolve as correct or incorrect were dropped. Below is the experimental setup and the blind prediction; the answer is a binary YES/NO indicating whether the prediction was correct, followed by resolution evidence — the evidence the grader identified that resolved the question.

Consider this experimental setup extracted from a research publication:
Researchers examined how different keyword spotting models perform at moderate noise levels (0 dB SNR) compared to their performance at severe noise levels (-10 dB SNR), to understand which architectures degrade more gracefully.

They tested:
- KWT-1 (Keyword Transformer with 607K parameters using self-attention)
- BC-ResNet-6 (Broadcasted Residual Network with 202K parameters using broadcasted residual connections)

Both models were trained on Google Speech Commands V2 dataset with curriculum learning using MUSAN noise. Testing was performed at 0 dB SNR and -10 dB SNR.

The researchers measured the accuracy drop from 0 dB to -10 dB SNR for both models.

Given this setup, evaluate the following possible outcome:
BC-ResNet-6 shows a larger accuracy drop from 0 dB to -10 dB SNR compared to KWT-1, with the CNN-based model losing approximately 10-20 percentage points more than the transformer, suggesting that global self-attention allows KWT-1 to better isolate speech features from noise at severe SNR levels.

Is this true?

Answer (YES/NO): NO